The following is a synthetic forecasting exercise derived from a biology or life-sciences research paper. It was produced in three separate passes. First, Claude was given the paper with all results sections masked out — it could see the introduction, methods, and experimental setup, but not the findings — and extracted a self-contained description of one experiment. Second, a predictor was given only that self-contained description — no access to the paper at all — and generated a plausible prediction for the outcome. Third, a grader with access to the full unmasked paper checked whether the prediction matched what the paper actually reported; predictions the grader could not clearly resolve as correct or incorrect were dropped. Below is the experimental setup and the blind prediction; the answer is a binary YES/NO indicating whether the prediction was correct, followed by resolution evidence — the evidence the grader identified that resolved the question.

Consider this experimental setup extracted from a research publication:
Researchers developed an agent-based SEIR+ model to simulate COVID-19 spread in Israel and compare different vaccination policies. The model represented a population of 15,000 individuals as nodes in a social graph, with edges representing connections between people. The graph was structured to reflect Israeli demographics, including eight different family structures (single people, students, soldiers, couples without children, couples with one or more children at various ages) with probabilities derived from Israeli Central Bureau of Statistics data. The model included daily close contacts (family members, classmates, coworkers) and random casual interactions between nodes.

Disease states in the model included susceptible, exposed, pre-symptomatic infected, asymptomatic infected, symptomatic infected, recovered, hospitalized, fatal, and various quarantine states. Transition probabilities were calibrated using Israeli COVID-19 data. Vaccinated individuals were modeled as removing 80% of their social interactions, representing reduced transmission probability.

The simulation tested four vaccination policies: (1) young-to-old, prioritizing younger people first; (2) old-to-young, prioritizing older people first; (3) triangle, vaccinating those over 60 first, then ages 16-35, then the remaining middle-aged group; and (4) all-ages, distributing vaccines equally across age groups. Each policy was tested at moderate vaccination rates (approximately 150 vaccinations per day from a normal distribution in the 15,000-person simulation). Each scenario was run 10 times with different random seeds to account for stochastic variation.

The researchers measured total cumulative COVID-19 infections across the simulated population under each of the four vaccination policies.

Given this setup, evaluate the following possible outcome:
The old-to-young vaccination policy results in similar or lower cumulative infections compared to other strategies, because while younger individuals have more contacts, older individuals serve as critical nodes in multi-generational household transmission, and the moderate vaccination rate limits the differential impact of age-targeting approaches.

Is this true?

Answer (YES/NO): NO